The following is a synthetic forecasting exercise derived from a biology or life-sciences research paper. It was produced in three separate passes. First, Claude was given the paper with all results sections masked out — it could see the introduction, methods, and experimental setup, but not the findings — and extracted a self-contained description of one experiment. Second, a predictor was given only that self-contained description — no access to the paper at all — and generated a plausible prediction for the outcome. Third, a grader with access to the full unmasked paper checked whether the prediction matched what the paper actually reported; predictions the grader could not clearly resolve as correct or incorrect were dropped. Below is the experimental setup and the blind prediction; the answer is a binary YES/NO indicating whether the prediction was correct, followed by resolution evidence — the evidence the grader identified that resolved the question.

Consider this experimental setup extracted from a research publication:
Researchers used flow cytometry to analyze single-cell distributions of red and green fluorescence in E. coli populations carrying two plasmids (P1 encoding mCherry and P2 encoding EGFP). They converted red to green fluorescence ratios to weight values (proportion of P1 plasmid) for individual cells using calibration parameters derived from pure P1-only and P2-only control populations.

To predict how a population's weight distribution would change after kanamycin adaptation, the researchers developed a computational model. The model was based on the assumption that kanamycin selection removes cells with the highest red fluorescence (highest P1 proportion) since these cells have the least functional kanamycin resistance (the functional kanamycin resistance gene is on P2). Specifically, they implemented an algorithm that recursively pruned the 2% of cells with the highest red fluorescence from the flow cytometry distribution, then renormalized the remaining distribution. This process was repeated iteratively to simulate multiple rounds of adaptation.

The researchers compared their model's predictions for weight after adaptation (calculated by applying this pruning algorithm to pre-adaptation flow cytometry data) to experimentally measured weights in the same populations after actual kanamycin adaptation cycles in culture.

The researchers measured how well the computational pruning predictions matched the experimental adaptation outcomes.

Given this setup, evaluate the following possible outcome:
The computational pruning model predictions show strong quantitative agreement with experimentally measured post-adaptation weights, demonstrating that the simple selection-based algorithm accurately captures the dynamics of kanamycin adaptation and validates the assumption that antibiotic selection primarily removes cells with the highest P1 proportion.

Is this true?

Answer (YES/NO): YES